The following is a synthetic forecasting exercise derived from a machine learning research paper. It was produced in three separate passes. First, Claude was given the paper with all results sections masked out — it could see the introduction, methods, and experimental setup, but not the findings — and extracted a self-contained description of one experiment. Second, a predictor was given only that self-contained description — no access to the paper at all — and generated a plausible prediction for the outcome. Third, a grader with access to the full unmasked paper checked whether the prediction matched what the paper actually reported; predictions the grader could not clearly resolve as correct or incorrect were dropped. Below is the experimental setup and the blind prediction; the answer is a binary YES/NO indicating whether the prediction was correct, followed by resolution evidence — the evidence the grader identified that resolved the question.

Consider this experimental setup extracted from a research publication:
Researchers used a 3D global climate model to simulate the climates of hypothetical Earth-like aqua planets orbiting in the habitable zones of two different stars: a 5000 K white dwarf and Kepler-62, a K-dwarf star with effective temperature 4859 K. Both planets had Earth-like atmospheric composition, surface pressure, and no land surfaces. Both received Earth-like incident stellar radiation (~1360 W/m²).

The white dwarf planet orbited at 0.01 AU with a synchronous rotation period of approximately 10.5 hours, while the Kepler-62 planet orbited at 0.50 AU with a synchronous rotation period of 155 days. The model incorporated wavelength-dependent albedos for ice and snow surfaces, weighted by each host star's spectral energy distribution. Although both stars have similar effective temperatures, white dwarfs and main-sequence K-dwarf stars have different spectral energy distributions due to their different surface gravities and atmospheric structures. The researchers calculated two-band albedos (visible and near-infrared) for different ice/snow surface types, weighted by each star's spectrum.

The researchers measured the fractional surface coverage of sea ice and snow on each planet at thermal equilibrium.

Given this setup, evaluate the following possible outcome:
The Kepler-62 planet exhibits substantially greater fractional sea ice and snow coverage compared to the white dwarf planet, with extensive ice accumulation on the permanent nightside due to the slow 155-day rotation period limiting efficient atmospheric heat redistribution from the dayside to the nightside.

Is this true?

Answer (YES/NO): YES